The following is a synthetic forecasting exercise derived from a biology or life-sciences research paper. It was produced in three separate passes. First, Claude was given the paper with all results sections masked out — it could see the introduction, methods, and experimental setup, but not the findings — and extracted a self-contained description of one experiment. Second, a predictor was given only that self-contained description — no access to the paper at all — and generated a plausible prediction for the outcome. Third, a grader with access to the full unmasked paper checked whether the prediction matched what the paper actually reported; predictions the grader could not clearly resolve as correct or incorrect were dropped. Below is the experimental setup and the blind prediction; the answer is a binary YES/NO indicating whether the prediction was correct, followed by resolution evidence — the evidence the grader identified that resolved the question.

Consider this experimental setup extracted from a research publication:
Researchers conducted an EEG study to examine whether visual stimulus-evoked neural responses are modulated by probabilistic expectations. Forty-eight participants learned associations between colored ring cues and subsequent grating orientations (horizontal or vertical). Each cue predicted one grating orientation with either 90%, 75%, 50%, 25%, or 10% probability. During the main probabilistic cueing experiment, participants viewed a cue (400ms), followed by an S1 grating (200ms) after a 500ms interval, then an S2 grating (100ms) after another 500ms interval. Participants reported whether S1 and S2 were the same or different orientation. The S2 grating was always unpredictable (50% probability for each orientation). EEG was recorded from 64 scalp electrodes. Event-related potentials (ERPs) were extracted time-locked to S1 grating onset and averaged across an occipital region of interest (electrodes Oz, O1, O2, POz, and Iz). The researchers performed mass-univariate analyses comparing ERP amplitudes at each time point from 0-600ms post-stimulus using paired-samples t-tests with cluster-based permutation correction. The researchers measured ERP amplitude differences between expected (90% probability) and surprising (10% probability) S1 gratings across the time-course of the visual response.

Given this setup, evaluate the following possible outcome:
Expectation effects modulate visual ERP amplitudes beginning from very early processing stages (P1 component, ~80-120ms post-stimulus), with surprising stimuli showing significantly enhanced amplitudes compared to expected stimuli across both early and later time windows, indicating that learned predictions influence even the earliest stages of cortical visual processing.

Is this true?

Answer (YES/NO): NO